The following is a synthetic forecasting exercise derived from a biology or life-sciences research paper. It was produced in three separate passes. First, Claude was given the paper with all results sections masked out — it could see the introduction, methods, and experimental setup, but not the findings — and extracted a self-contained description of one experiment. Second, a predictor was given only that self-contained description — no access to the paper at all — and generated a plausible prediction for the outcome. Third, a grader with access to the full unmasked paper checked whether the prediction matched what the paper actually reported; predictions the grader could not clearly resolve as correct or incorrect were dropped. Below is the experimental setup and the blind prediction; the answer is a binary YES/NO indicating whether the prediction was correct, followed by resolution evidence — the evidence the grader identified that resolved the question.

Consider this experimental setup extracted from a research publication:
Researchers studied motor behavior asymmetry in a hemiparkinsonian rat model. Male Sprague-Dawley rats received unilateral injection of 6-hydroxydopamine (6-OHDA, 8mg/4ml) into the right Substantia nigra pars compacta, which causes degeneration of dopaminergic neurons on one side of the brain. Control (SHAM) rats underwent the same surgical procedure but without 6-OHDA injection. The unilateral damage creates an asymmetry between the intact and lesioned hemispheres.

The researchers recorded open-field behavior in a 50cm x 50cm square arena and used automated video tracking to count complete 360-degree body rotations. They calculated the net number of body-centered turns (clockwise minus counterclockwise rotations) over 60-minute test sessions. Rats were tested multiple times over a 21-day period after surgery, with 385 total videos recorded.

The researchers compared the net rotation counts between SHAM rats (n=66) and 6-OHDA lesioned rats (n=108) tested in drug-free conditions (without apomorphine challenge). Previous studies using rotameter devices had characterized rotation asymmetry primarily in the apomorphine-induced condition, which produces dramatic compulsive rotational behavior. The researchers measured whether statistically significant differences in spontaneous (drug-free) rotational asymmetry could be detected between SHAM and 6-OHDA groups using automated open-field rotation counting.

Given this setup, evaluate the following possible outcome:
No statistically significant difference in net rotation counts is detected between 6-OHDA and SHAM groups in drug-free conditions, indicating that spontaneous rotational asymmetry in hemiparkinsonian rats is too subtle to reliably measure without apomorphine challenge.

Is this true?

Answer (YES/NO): NO